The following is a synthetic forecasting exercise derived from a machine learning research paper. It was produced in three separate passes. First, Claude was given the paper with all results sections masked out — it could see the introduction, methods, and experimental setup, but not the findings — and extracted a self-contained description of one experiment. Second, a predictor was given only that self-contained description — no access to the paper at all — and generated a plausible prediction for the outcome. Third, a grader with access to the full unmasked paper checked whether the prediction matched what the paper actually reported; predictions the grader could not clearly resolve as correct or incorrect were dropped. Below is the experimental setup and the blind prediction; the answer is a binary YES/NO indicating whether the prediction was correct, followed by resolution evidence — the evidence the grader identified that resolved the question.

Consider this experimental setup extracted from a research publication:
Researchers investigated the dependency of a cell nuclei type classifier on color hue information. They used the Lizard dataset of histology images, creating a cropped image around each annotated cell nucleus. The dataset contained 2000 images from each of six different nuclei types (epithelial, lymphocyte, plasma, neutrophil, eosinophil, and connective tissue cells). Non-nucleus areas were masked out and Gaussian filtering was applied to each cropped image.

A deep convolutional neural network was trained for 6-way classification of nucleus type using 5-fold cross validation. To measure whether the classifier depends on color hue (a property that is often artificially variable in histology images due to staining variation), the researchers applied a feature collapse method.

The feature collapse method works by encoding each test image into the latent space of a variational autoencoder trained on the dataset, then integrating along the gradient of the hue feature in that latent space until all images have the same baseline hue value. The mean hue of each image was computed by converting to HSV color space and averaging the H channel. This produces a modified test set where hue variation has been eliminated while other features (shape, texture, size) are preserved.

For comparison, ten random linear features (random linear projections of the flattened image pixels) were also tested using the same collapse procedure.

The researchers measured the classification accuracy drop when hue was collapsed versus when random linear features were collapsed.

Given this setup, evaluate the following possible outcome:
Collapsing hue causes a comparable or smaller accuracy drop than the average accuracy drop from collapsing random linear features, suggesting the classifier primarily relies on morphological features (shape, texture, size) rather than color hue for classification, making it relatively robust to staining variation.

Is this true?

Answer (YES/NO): NO